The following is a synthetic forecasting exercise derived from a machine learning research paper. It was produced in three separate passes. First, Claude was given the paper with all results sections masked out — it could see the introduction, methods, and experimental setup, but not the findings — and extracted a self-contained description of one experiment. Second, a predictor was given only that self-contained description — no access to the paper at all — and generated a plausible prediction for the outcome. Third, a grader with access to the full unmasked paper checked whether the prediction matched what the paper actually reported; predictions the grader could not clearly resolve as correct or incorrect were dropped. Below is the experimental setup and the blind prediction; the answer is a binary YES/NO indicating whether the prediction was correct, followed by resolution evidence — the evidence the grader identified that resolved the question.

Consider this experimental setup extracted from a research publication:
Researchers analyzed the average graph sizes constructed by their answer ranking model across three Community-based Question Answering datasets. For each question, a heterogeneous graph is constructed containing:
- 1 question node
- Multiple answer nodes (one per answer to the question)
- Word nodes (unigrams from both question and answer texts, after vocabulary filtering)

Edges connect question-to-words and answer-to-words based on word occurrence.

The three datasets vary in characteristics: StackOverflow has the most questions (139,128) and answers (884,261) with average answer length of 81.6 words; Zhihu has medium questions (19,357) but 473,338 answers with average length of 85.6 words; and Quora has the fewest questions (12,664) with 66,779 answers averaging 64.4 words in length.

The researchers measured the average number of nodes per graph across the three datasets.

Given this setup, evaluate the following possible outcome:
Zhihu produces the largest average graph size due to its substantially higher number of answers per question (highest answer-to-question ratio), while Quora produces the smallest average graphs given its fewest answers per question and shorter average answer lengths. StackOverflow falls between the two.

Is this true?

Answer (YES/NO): NO